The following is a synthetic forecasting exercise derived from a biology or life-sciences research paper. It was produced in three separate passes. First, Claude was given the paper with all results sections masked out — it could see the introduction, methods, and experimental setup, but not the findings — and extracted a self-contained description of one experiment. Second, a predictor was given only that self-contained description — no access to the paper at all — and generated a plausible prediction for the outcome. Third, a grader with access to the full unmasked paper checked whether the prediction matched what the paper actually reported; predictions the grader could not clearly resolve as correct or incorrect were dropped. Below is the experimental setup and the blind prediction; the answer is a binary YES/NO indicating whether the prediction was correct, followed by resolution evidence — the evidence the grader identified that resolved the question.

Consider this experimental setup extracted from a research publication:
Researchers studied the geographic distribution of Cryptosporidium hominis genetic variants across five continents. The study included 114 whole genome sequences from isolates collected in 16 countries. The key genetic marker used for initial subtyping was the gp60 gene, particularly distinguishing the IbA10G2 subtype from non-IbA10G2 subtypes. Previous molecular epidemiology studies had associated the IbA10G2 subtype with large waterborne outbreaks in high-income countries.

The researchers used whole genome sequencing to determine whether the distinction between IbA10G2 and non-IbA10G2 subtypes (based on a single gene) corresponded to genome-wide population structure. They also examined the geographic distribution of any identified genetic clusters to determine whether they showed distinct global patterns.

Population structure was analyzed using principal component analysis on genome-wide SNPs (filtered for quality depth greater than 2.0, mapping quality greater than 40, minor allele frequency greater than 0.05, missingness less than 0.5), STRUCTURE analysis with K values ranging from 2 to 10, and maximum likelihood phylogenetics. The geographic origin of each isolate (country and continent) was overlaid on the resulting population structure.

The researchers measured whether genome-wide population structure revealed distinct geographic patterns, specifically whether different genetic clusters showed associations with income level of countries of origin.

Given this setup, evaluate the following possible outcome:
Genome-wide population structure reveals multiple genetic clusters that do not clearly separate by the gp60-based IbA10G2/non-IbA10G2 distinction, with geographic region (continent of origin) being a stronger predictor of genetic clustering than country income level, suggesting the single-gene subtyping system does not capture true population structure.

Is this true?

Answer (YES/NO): NO